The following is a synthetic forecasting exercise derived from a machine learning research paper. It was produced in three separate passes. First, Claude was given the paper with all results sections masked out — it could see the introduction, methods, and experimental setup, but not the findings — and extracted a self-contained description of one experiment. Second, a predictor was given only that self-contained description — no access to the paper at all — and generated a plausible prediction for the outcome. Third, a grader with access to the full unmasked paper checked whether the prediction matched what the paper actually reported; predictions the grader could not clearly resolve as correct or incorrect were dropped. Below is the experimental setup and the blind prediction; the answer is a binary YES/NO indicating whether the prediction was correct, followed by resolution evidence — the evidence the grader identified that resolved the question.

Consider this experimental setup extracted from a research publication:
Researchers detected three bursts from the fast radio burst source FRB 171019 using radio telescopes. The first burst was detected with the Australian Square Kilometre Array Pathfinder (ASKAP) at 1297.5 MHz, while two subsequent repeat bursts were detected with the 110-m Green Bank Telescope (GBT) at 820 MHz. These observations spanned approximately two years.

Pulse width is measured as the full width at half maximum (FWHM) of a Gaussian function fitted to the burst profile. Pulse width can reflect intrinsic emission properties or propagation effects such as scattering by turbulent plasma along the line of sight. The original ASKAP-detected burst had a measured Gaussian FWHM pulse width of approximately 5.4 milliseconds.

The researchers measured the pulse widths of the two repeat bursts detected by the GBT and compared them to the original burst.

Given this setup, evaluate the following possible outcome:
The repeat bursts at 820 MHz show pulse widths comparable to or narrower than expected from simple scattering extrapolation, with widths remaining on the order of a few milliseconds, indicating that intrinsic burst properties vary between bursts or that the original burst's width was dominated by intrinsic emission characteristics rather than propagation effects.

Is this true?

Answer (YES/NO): YES